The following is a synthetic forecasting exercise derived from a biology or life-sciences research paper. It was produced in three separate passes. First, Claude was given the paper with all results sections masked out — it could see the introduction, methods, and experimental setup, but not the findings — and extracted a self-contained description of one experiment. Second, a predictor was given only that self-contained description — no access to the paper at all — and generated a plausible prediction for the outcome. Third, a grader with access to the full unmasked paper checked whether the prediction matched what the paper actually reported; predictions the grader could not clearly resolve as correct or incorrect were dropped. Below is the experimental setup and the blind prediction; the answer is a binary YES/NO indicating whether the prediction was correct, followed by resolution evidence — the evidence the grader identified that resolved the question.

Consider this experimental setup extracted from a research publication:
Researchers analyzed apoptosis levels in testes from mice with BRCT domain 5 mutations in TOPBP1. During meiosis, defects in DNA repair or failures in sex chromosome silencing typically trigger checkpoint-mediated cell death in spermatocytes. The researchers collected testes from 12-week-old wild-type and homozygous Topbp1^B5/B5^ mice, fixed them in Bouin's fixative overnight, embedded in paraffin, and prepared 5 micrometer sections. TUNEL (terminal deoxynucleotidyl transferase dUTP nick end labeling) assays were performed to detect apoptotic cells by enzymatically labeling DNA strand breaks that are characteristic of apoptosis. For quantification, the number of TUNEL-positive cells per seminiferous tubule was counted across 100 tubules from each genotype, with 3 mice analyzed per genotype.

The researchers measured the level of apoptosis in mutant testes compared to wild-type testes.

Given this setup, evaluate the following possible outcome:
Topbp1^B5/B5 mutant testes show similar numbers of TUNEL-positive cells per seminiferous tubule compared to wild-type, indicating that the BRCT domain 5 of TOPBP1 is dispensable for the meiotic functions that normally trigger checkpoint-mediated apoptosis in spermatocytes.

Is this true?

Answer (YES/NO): NO